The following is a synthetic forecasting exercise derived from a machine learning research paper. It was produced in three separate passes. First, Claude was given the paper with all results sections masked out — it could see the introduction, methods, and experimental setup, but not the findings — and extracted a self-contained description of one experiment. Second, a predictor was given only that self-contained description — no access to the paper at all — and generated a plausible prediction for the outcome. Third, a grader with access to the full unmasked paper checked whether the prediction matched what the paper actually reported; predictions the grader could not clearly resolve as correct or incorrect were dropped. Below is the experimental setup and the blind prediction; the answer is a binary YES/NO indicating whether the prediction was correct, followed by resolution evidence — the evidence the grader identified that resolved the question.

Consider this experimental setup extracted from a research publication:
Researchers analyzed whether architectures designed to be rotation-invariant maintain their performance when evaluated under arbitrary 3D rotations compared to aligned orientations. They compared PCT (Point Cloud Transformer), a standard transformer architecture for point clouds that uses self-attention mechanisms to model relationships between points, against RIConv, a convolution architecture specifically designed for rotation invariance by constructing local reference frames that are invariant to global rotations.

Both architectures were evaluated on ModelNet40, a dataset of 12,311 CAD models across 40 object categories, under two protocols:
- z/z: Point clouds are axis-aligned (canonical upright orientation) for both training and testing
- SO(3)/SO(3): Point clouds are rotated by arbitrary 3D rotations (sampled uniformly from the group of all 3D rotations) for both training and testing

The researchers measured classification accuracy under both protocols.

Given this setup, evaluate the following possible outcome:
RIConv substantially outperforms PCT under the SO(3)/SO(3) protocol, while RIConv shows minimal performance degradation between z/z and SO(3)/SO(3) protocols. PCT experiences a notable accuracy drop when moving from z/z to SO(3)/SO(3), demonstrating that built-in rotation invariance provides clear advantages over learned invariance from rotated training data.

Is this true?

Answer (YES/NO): NO